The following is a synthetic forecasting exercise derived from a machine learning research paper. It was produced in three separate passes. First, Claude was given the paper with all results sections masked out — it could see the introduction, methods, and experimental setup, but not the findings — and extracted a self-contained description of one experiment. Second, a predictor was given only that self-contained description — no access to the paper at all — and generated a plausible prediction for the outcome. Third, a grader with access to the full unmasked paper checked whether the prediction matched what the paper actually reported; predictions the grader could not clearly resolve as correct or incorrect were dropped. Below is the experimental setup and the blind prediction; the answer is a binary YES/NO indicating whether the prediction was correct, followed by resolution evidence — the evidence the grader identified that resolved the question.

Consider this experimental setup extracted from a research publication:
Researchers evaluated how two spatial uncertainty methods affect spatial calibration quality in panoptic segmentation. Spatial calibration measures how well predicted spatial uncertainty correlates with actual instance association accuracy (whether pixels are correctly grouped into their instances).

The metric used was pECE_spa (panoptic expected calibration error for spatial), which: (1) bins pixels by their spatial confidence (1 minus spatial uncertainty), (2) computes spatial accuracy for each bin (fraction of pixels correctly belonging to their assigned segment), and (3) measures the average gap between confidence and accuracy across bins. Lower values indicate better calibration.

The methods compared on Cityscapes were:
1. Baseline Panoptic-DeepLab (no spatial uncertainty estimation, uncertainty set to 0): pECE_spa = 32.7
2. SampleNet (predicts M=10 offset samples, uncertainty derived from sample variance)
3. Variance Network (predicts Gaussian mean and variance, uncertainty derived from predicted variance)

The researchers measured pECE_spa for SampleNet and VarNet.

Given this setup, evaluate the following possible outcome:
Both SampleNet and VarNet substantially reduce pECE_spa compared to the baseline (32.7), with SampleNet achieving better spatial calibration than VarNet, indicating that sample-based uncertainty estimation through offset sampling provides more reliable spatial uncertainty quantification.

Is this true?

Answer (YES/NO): NO